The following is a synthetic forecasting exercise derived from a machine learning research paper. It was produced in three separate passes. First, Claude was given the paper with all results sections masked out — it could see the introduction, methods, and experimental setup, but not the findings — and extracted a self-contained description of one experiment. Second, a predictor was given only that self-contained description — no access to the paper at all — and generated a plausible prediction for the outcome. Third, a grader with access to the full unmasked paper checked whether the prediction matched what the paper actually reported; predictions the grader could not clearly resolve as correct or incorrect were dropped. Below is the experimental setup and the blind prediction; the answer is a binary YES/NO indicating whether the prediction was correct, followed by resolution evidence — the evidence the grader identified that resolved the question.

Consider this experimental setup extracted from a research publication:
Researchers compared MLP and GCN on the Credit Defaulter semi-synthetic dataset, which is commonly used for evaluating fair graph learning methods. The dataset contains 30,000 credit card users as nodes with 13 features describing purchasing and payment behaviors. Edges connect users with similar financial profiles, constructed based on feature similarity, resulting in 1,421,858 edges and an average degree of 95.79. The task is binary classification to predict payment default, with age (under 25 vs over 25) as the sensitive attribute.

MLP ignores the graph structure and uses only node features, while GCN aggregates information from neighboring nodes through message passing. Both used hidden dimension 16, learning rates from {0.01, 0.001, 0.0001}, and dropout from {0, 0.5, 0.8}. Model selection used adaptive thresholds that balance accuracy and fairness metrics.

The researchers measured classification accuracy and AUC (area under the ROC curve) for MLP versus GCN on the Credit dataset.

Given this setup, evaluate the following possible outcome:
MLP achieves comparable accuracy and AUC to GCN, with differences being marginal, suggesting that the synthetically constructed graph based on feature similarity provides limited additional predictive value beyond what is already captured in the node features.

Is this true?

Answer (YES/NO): NO